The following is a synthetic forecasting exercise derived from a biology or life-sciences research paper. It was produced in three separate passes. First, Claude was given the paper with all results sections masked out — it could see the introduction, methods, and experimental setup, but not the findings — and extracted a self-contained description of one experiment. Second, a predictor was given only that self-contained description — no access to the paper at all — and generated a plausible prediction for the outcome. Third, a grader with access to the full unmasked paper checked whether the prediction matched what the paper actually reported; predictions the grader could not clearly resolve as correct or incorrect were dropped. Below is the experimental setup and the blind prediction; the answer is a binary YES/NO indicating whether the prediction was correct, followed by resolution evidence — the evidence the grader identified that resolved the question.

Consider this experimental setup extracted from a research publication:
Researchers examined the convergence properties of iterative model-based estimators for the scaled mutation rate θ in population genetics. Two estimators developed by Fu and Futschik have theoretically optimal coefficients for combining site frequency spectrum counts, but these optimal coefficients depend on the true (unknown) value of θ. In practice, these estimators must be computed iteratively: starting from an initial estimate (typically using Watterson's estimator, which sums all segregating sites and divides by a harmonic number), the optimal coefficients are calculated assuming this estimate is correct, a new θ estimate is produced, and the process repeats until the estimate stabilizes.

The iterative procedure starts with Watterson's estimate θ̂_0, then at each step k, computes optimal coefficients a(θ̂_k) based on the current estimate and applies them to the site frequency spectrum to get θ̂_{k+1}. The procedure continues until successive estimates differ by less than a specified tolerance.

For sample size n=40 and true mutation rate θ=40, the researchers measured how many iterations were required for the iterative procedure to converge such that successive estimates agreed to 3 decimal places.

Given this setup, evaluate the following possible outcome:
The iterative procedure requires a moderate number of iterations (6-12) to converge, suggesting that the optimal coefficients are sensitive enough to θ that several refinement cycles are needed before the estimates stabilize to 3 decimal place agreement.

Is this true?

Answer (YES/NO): NO